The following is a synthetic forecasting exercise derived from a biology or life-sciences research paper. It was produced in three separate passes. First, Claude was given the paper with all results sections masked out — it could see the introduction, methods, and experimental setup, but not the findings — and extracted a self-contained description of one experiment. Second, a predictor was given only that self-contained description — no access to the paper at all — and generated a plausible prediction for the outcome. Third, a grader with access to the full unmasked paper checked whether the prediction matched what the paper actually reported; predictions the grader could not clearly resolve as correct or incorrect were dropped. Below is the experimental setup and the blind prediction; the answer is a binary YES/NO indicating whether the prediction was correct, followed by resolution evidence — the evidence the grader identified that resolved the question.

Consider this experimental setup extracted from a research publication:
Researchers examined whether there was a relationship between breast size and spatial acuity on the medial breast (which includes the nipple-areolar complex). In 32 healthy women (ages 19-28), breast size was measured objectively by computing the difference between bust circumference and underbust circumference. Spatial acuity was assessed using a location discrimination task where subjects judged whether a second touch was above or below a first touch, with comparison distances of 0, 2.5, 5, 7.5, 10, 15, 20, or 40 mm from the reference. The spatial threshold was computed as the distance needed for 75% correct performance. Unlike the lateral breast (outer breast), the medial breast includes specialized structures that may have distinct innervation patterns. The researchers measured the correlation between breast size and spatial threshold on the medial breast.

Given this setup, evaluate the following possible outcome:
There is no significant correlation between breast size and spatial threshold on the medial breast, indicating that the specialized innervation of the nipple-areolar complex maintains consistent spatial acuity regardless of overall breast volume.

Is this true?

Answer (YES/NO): YES